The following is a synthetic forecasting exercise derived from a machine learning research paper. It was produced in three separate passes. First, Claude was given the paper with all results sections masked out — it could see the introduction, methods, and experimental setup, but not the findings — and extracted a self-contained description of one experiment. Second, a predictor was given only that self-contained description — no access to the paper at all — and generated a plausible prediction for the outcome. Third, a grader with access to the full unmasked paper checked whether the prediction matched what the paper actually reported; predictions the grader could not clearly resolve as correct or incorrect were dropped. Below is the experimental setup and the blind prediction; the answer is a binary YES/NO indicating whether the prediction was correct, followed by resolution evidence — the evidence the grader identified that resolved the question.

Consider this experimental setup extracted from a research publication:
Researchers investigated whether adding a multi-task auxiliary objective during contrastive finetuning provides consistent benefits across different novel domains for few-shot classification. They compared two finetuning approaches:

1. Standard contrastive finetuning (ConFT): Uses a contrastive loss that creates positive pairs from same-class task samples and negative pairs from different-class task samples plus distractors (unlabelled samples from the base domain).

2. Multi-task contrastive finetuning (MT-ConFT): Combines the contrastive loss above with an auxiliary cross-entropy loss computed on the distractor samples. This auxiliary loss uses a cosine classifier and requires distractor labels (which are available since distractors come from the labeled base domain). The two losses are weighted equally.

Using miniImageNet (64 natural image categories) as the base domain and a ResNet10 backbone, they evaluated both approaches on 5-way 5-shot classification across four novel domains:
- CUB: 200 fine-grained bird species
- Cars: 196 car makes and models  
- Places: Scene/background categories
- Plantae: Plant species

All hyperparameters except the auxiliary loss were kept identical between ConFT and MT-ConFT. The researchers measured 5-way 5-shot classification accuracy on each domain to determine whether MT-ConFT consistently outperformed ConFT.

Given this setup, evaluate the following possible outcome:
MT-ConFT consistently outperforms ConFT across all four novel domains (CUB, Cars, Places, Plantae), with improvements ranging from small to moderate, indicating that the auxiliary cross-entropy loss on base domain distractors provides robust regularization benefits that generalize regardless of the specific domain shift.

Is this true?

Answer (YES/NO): YES